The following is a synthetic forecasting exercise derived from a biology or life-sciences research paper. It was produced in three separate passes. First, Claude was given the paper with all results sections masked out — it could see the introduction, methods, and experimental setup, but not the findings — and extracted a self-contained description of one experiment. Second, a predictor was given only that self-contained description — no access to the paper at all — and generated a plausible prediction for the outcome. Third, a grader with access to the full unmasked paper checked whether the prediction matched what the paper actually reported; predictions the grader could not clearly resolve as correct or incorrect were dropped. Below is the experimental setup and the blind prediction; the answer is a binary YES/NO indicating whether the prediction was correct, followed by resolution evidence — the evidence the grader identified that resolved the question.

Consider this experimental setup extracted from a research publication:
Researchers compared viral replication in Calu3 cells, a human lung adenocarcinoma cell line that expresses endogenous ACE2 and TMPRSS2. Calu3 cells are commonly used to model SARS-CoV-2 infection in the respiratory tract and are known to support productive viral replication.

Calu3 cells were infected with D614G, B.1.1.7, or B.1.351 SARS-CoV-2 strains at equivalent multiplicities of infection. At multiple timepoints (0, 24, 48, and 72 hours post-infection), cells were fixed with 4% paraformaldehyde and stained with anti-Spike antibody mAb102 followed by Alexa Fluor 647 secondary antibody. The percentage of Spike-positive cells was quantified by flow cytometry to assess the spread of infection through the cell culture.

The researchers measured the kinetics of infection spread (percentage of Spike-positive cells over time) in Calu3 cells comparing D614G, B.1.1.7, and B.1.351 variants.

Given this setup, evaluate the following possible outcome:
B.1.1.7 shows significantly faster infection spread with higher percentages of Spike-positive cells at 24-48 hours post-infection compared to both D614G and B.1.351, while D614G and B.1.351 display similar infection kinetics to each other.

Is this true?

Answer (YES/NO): NO